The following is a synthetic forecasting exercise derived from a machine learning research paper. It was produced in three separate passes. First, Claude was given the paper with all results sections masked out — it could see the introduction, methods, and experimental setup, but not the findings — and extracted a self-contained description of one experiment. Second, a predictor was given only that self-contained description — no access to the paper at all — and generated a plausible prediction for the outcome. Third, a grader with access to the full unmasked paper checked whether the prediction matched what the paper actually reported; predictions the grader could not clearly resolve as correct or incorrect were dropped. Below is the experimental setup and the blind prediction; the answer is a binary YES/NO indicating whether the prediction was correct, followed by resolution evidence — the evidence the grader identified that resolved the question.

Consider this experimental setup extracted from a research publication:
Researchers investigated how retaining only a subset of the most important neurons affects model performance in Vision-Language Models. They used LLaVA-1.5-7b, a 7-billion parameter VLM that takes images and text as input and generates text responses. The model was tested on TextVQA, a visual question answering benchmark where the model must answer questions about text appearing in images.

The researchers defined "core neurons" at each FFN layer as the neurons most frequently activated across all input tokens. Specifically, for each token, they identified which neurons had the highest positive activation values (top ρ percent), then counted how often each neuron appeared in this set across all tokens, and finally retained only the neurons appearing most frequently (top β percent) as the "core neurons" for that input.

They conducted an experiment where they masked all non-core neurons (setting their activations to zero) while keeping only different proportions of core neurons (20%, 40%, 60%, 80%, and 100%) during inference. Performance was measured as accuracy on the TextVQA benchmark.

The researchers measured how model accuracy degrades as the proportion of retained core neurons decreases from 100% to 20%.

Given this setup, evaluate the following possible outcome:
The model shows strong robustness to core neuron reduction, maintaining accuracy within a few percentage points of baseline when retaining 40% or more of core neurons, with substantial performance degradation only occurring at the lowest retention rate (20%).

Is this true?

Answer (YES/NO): YES